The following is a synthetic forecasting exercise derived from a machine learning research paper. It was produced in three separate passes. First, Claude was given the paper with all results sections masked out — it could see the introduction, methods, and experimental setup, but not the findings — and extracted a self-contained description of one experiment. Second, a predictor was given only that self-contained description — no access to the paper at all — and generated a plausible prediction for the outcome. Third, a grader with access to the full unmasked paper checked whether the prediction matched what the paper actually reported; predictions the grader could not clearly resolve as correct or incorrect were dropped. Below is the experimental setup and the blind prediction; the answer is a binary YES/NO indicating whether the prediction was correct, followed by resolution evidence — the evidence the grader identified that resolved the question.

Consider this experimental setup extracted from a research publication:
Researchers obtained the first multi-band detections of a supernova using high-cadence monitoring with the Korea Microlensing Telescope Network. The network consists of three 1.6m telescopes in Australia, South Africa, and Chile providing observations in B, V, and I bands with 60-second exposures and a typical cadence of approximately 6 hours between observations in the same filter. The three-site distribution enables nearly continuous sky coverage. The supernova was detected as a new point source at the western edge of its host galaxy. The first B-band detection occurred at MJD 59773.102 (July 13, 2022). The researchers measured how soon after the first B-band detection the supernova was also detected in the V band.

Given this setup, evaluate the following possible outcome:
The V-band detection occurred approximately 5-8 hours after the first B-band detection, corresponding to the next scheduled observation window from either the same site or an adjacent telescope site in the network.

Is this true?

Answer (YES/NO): NO